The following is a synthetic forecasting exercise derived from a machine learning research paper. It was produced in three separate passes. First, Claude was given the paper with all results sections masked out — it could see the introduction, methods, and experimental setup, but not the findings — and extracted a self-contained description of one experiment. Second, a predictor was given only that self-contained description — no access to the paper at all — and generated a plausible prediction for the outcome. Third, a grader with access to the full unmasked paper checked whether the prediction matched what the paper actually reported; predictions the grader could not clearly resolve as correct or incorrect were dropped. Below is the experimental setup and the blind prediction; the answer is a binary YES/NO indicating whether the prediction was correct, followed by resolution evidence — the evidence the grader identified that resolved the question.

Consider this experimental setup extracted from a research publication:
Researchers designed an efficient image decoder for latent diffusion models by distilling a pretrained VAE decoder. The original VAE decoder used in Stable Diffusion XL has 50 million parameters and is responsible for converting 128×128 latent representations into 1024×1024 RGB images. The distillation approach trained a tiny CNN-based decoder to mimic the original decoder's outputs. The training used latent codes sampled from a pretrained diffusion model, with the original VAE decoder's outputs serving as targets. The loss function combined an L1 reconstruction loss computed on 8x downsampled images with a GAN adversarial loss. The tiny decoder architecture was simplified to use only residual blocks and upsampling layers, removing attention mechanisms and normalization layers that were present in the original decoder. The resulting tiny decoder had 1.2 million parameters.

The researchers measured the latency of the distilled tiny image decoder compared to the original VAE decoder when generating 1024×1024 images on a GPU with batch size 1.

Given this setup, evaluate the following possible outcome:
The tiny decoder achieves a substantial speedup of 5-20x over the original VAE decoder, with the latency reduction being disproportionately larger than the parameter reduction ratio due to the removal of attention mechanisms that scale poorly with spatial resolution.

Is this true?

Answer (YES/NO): NO